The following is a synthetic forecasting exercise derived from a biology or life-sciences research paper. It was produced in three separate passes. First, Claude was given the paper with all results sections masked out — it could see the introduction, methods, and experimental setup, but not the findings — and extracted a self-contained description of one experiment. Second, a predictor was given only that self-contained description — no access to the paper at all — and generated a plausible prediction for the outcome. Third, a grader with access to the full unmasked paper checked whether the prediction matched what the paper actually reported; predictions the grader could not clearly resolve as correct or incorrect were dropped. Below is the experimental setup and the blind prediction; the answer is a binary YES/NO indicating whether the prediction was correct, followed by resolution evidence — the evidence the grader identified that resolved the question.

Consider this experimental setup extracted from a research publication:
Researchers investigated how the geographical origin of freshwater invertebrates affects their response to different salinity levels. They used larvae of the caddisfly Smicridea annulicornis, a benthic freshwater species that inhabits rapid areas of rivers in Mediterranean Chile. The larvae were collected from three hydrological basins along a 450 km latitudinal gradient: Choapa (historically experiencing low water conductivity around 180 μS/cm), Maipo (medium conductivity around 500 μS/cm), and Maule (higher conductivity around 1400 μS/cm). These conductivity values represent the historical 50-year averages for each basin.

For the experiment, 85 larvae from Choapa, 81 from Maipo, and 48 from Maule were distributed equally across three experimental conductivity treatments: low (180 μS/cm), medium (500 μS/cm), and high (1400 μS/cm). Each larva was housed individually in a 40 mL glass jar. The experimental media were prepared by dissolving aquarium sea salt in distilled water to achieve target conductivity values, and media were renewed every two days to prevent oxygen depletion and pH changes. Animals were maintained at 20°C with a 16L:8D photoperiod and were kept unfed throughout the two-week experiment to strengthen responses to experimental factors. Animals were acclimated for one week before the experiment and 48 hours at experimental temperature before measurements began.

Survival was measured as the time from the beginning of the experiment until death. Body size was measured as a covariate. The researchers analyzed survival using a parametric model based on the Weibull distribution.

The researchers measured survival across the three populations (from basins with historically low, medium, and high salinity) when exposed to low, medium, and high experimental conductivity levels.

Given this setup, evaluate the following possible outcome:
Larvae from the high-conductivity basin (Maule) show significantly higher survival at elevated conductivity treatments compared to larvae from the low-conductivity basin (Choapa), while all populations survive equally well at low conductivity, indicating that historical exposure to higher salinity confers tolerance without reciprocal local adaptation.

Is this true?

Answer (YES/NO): NO